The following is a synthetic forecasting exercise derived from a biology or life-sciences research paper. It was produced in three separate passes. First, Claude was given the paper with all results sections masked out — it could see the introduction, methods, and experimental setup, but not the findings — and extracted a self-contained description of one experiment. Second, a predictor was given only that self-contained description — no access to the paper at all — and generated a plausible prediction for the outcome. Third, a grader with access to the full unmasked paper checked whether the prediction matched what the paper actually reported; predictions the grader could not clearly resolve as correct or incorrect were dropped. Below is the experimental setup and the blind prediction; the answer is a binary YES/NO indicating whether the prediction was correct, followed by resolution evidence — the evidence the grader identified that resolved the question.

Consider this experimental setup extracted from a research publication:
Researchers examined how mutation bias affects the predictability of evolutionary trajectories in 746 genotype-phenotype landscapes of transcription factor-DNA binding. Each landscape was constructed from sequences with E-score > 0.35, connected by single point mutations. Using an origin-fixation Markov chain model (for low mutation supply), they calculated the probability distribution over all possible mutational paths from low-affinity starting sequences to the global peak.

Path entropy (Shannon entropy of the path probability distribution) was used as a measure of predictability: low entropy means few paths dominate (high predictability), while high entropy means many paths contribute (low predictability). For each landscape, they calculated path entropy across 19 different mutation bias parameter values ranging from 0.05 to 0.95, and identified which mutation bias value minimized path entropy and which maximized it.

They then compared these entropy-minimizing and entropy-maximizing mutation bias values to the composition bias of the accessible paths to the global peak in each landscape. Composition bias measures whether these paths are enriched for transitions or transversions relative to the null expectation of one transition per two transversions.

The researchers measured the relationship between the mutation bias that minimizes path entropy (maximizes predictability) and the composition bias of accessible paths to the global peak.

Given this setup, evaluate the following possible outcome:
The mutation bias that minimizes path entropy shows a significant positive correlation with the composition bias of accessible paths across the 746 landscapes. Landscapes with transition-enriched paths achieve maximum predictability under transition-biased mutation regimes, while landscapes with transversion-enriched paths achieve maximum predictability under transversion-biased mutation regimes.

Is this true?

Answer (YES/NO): NO